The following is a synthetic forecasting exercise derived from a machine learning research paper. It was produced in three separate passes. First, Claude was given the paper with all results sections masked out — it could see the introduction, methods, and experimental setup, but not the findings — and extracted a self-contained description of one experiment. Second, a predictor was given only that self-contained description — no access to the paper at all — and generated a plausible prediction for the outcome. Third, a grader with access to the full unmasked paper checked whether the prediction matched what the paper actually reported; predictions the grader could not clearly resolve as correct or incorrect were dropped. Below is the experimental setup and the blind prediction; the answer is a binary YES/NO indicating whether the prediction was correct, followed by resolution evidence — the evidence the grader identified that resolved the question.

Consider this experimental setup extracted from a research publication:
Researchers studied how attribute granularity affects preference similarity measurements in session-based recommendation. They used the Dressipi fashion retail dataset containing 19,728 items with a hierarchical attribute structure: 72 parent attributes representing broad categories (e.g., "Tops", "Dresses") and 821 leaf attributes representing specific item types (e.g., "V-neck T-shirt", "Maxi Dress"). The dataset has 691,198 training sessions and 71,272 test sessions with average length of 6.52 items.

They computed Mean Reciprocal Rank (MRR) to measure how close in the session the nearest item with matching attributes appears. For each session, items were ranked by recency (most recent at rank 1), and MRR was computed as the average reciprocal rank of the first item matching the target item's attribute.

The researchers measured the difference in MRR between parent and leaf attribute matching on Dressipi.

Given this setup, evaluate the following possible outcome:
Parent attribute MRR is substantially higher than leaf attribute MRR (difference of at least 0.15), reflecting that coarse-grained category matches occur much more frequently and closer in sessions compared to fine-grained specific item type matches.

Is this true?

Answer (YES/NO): YES